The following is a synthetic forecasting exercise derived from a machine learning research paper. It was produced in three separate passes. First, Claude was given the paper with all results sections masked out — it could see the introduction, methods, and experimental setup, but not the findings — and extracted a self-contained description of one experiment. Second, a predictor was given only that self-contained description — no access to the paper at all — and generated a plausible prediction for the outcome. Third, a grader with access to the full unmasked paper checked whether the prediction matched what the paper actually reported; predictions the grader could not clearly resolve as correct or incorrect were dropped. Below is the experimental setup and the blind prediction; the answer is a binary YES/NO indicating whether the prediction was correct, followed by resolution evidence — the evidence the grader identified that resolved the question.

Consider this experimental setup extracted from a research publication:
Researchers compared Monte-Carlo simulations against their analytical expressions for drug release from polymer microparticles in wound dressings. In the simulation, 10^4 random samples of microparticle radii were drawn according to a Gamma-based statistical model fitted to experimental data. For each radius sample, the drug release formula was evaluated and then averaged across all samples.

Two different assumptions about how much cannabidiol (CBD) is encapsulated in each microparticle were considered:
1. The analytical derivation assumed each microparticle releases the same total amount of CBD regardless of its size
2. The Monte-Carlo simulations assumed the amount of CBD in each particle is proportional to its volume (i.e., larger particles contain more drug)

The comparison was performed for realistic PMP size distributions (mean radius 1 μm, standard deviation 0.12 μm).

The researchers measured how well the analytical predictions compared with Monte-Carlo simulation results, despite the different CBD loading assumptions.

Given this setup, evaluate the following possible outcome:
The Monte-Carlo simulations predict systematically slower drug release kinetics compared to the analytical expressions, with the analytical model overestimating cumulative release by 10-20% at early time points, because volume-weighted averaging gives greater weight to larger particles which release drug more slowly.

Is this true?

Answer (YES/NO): NO